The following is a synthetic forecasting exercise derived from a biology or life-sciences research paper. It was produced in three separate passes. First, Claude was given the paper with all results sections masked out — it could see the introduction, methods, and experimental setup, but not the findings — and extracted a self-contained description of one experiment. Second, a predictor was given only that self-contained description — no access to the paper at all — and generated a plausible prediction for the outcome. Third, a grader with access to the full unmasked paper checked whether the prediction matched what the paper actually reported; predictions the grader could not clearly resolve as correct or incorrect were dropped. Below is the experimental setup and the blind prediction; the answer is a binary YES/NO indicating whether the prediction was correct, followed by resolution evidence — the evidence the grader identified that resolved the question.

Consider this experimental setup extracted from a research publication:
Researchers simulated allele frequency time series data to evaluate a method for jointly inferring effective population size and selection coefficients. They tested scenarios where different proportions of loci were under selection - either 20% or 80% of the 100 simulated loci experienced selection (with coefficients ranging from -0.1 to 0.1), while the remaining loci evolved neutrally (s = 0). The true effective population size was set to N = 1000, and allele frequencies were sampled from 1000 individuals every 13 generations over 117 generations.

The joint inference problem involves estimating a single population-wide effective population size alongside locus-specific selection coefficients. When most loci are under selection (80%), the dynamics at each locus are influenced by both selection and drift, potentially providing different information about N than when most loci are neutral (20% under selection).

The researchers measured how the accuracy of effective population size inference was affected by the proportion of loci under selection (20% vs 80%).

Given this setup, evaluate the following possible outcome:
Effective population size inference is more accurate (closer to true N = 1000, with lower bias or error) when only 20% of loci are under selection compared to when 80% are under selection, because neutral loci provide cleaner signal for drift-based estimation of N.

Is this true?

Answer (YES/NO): NO